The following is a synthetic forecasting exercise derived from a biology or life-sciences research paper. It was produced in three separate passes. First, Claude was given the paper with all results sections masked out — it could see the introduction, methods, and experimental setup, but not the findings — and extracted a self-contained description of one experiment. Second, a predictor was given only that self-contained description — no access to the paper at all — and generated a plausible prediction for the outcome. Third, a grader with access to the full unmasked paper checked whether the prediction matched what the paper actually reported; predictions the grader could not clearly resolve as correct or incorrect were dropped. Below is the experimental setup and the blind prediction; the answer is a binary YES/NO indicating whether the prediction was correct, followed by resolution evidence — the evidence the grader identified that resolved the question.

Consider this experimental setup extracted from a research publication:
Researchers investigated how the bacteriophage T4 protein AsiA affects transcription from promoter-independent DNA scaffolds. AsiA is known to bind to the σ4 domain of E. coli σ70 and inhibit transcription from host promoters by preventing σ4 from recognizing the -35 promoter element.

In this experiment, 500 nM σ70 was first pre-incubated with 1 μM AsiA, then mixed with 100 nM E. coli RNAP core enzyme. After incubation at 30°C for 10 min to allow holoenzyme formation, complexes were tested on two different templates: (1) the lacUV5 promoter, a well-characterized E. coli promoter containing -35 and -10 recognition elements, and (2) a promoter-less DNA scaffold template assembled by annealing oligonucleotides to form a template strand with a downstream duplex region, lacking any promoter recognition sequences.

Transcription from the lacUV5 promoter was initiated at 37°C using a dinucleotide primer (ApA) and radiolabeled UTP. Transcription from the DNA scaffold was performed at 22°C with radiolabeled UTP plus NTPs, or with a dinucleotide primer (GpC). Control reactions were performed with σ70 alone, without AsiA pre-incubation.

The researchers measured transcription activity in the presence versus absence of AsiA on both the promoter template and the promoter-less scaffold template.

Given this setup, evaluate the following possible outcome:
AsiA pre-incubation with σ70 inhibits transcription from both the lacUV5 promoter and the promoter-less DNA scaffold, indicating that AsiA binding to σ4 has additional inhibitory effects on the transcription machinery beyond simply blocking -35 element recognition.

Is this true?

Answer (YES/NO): YES